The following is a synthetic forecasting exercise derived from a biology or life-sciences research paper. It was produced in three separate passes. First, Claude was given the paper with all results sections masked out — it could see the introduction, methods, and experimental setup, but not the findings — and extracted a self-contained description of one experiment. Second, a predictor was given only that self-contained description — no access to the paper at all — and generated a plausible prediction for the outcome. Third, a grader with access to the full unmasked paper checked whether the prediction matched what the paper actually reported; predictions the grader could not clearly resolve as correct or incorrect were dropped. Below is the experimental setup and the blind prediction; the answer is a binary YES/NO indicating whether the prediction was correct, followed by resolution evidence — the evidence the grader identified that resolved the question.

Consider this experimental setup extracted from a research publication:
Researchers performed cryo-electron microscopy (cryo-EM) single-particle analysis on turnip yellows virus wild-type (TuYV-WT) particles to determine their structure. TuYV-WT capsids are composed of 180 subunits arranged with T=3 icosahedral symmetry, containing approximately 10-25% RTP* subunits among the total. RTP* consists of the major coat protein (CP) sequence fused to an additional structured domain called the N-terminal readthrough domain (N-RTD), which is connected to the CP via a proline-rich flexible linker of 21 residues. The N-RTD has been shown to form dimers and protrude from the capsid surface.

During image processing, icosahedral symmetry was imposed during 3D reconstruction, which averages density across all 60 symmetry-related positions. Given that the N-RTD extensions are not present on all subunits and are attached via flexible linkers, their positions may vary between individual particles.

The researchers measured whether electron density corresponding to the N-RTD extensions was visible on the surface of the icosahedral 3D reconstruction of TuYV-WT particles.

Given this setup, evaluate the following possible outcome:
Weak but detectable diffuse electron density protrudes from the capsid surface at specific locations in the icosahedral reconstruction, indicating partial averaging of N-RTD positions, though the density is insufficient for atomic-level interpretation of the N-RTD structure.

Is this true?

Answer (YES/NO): NO